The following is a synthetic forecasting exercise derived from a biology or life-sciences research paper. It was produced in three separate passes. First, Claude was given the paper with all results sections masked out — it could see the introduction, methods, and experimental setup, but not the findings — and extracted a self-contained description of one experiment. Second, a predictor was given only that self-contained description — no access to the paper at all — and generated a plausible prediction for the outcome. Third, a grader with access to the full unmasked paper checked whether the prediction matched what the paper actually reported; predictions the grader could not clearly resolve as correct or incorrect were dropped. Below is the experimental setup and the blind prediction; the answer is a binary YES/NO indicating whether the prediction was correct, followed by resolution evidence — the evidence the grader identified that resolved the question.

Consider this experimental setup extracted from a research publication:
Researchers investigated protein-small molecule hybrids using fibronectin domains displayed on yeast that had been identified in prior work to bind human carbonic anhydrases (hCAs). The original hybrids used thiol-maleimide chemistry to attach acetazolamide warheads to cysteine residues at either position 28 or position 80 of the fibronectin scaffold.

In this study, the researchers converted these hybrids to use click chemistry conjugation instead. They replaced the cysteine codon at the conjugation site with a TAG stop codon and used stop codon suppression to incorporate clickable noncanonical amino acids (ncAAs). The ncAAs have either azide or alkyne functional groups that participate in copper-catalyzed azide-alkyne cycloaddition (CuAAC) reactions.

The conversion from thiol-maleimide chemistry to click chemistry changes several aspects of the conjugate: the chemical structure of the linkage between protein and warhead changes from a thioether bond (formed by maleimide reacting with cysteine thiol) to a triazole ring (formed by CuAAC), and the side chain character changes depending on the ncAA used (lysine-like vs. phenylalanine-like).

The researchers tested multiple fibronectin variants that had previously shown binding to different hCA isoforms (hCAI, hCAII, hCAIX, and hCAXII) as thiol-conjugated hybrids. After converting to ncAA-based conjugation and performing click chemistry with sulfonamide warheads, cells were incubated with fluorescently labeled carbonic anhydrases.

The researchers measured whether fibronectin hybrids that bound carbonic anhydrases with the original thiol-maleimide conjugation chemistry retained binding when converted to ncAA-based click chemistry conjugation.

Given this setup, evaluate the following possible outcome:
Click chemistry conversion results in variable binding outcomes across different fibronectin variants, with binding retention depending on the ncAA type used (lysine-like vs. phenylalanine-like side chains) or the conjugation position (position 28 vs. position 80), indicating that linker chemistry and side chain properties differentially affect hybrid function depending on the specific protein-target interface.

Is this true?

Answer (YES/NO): YES